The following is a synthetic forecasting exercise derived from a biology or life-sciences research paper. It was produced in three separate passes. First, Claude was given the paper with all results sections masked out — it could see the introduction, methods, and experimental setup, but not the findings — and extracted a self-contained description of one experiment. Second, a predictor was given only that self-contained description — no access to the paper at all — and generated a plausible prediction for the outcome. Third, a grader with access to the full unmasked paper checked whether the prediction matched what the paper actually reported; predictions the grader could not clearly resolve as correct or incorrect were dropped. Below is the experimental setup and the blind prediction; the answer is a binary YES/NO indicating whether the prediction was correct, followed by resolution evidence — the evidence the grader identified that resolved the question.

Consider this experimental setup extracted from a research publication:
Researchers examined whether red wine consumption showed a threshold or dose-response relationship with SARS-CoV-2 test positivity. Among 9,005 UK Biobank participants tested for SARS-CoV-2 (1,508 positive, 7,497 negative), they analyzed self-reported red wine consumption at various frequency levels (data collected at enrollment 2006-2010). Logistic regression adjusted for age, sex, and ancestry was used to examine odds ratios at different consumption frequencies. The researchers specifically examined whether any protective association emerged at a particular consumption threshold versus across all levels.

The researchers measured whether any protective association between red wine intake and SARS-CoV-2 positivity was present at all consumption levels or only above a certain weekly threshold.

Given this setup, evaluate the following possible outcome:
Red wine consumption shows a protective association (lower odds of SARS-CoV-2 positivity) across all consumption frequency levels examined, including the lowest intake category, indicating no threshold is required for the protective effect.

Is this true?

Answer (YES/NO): NO